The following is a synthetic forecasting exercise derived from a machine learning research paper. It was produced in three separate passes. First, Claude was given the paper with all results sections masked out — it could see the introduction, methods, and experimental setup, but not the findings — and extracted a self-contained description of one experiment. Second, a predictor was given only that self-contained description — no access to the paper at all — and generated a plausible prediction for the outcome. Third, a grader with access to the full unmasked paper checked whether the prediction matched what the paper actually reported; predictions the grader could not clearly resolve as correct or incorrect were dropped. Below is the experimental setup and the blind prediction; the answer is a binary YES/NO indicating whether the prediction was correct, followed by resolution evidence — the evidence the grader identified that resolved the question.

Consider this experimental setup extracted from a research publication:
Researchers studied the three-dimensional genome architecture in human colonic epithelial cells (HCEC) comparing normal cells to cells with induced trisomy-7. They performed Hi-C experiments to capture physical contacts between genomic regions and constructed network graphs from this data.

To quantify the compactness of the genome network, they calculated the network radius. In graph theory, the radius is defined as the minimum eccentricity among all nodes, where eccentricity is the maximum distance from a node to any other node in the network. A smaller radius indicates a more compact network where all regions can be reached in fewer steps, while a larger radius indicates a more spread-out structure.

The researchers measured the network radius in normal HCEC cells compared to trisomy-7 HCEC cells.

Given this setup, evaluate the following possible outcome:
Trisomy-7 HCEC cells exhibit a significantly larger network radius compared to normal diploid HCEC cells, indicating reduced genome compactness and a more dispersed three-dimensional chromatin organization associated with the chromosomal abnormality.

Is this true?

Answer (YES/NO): NO